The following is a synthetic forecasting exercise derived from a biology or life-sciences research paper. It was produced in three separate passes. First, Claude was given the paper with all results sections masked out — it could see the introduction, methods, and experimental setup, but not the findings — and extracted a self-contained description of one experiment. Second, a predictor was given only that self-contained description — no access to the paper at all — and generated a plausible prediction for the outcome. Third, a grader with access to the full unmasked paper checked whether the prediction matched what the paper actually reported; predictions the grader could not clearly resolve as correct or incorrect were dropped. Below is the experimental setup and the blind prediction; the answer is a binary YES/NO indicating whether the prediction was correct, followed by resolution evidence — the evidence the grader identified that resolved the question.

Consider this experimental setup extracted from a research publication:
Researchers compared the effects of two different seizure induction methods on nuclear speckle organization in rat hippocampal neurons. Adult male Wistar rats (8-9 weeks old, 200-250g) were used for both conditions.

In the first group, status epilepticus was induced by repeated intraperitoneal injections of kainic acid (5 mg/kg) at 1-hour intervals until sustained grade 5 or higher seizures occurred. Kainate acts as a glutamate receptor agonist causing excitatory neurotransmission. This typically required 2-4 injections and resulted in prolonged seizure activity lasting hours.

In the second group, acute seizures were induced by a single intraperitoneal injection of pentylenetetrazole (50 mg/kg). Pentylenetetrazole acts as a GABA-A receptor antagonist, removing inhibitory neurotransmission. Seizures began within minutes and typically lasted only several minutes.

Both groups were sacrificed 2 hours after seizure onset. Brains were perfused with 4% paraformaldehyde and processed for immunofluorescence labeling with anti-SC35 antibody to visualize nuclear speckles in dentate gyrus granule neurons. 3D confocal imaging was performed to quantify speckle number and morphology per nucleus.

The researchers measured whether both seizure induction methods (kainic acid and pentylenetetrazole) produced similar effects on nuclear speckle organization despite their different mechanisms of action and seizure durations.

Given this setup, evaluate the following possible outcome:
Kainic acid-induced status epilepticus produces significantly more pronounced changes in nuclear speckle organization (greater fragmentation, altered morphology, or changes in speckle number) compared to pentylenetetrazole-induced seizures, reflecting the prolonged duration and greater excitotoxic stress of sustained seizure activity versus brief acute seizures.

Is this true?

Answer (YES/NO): NO